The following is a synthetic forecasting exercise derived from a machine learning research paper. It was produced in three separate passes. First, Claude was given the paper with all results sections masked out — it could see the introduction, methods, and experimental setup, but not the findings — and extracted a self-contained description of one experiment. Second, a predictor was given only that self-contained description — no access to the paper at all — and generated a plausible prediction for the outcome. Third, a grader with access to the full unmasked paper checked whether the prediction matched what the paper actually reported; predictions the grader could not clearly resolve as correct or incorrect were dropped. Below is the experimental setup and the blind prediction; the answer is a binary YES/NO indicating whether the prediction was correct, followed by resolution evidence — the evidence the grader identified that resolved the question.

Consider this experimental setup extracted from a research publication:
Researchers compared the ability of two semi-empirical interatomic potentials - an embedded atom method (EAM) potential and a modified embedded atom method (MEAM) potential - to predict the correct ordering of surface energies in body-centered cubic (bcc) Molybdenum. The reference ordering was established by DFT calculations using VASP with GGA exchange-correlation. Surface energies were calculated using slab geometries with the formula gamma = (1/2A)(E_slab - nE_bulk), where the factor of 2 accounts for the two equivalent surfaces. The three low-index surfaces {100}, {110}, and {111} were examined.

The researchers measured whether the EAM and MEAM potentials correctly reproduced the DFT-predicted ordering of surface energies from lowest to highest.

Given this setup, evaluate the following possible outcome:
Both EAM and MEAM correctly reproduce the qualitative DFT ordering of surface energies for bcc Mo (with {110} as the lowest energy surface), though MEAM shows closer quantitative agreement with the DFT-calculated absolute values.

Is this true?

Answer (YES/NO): NO